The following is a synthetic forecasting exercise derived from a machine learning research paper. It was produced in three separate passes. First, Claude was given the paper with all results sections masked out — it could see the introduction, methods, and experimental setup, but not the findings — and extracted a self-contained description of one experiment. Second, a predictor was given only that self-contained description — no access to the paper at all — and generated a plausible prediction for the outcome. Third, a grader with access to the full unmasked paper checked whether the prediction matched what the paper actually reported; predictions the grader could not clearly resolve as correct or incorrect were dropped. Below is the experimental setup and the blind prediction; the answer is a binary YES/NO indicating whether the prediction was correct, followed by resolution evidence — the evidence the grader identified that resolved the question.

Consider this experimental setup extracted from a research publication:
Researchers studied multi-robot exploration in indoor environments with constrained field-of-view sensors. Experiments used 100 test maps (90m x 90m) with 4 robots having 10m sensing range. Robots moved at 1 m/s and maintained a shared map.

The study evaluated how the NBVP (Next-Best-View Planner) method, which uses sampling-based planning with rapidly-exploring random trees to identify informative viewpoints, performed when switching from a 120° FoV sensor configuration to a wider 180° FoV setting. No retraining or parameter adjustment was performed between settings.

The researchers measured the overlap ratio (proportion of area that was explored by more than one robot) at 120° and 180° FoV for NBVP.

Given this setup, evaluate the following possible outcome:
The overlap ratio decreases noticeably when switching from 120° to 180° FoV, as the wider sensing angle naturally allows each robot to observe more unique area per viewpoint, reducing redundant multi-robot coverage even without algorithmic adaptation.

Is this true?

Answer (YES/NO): NO